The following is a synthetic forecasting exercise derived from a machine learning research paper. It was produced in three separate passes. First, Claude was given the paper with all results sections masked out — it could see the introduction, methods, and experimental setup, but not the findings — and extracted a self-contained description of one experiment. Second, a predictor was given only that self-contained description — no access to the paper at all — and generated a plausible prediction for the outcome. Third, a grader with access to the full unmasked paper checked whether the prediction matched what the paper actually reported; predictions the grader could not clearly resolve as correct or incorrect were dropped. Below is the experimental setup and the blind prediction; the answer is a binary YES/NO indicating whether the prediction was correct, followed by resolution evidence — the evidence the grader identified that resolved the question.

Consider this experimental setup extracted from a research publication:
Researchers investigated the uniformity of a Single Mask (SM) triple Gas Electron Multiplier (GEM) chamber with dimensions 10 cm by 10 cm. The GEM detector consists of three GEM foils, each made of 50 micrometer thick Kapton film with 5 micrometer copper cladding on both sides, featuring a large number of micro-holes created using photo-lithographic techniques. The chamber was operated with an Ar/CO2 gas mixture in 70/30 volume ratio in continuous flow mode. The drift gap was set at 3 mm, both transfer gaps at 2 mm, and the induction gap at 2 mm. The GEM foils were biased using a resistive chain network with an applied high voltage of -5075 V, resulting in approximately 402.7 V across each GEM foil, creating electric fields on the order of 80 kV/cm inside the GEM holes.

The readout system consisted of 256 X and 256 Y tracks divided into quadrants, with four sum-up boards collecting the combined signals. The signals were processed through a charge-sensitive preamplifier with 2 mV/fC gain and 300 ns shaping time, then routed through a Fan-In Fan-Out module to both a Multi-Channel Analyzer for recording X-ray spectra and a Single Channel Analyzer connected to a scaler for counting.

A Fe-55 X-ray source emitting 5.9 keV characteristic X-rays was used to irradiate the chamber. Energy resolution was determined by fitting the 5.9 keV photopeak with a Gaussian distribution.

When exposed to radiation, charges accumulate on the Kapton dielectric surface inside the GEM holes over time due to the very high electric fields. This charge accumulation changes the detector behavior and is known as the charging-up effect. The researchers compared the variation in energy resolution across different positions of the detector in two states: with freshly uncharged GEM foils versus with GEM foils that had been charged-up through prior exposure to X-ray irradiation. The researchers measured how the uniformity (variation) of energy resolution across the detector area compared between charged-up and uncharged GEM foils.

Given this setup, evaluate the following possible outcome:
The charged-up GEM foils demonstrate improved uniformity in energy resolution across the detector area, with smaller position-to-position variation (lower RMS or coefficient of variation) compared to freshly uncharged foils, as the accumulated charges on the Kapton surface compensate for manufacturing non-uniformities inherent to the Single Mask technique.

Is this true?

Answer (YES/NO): YES